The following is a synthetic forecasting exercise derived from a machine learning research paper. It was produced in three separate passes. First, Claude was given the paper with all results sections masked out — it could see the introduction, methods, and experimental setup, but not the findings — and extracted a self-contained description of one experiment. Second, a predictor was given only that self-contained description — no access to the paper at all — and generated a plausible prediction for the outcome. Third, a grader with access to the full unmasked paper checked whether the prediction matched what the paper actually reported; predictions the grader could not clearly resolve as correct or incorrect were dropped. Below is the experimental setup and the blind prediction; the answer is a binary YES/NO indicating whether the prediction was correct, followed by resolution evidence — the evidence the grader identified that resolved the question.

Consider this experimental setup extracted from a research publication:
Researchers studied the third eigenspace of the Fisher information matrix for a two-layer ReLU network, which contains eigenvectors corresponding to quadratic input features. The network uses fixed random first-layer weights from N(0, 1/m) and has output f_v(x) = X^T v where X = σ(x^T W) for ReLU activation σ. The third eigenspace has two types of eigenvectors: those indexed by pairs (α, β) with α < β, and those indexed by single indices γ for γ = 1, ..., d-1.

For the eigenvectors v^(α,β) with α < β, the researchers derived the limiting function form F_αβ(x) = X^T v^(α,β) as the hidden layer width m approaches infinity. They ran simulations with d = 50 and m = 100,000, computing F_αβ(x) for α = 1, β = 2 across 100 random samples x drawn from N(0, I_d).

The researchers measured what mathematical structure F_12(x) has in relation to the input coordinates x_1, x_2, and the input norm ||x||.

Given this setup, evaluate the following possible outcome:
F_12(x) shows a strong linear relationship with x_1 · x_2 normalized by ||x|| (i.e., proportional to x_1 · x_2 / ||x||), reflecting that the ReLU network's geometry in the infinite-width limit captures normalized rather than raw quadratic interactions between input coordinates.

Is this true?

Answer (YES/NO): YES